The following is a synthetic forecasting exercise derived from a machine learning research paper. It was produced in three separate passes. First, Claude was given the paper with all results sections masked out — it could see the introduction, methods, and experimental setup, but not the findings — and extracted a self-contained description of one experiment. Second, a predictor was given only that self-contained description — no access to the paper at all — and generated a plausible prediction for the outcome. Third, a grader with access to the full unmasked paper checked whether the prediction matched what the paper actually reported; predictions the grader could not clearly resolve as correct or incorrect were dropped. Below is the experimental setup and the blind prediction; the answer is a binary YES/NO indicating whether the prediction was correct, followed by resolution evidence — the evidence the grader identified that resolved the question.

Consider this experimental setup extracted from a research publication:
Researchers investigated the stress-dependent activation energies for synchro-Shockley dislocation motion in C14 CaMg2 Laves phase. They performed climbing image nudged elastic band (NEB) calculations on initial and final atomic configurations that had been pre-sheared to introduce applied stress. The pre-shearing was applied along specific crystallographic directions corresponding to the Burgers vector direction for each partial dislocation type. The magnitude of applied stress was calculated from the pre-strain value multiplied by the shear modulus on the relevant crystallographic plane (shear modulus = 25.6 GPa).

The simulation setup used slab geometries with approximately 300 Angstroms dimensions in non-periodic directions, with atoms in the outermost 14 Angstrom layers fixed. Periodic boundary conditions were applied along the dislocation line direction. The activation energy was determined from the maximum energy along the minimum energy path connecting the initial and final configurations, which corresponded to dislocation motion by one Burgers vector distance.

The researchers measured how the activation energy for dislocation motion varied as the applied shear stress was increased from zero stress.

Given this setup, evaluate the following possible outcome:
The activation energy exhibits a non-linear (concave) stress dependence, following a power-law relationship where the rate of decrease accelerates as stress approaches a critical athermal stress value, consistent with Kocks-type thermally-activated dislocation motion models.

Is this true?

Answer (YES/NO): YES